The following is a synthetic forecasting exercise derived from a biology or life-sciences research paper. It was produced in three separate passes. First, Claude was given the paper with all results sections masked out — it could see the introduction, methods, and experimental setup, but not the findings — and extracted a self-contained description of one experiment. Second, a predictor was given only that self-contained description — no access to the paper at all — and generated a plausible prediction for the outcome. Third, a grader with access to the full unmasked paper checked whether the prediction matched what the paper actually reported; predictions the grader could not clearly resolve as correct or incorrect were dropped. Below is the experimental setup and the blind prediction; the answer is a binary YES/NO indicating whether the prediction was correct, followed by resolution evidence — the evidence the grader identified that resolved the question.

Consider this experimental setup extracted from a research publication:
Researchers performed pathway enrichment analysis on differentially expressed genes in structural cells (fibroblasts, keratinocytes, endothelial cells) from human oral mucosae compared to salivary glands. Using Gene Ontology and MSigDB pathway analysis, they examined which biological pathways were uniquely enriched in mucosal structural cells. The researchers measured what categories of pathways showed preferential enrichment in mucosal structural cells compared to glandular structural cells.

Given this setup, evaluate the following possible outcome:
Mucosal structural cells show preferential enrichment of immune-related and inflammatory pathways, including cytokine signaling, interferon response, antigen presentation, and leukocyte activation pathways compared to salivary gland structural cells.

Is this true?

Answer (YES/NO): YES